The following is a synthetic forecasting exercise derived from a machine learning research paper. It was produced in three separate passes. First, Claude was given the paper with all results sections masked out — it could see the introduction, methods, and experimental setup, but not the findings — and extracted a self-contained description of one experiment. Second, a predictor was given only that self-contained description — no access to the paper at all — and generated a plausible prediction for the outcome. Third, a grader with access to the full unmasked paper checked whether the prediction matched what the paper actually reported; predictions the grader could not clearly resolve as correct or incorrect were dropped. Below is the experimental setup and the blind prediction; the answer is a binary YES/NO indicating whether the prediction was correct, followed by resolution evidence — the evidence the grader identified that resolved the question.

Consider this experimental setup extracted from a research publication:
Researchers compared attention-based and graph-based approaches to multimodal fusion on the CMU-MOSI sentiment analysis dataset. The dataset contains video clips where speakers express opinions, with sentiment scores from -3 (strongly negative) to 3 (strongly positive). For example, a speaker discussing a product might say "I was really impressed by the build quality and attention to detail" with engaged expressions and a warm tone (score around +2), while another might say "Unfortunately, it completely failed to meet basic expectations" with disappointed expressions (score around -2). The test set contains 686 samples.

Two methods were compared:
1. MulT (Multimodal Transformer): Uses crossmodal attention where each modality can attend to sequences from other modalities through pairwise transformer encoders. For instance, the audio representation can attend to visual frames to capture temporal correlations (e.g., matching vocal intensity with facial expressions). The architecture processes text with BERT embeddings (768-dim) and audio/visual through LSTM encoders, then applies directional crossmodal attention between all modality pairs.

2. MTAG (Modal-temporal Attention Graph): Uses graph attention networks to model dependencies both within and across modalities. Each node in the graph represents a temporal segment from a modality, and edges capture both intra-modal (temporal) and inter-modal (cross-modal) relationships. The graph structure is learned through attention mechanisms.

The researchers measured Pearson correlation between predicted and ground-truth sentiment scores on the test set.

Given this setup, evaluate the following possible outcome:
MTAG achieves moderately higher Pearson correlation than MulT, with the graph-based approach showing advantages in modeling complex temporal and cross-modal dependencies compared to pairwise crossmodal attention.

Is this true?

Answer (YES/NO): NO